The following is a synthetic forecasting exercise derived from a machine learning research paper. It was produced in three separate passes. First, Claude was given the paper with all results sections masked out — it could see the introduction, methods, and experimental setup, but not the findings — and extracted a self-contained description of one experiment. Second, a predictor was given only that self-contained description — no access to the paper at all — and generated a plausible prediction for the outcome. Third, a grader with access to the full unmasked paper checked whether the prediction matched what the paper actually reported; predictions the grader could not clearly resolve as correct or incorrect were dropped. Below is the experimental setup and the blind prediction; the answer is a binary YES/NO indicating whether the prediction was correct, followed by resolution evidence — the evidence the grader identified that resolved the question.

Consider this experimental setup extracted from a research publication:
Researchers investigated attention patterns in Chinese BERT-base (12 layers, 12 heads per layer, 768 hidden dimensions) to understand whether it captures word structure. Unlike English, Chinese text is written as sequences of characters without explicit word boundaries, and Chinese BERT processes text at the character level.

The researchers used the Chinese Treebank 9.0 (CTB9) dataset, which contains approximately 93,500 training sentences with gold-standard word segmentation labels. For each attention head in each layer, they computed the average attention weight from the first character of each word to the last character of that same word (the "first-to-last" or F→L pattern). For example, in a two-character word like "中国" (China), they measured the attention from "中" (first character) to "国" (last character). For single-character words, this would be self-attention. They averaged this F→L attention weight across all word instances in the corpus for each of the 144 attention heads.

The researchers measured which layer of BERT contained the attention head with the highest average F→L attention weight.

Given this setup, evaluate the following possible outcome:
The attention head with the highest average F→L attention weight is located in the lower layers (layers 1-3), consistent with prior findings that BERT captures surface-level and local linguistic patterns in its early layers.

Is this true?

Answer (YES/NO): YES